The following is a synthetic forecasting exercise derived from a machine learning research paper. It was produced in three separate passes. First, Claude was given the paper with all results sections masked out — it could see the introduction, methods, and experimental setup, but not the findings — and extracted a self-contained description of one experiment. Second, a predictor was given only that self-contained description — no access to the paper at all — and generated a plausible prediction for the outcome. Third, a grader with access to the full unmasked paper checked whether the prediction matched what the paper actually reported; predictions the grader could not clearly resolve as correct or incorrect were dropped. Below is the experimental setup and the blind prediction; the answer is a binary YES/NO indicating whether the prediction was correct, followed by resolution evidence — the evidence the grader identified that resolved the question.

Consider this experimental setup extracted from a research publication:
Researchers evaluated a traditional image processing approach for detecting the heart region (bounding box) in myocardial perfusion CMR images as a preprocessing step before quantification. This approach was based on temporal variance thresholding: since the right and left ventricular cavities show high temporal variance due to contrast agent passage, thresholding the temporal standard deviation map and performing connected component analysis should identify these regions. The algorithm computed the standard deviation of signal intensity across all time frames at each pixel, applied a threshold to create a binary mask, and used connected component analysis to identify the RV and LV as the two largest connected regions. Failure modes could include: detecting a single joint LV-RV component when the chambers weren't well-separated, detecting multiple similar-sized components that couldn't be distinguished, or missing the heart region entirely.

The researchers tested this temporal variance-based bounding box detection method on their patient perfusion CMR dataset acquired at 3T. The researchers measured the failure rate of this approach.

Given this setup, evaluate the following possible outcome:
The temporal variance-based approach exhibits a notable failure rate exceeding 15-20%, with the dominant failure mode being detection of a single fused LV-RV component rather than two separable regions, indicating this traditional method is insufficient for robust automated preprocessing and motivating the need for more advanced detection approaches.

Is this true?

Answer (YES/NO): NO